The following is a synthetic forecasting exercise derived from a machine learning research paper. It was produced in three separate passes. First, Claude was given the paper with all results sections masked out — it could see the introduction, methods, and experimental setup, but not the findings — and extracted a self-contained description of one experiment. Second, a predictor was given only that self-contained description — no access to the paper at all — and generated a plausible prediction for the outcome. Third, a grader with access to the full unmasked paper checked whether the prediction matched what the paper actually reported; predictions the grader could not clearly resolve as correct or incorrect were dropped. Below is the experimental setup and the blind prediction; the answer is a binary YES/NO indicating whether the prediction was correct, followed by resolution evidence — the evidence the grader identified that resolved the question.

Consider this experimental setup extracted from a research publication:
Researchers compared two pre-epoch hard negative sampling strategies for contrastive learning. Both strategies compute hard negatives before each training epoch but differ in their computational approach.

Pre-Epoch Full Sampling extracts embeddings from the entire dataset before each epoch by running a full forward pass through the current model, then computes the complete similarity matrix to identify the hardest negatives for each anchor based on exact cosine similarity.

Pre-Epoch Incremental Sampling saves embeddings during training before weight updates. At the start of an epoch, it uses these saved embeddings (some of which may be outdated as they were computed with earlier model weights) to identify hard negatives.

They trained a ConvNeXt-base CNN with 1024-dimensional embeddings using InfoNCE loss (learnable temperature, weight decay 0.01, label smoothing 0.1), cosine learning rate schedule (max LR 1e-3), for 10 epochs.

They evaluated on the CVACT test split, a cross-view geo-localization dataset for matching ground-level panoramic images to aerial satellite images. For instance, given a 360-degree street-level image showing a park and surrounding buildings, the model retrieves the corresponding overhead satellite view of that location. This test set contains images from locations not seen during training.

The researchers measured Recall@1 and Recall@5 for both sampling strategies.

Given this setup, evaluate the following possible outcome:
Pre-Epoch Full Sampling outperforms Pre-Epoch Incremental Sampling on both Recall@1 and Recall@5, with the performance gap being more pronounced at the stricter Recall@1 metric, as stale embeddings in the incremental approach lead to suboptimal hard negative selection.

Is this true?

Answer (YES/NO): YES